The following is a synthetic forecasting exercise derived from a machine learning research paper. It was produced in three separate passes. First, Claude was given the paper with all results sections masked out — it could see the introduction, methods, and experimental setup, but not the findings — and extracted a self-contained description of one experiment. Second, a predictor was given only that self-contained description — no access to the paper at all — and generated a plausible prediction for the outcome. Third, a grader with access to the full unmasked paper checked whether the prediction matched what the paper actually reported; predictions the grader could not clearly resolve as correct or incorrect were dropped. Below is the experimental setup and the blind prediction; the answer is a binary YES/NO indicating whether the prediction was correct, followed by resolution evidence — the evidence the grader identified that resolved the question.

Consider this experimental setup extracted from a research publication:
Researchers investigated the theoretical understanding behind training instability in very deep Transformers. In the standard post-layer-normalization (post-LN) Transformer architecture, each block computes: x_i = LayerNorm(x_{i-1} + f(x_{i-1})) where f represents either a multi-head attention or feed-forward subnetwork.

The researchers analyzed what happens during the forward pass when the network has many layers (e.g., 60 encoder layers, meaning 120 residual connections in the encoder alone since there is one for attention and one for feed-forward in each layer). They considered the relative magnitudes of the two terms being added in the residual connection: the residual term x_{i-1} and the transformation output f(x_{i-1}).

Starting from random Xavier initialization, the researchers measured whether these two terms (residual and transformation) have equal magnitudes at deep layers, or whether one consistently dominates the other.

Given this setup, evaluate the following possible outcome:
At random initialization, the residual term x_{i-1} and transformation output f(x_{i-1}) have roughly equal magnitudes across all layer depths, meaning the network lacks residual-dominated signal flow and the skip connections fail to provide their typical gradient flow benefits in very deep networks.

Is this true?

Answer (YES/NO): NO